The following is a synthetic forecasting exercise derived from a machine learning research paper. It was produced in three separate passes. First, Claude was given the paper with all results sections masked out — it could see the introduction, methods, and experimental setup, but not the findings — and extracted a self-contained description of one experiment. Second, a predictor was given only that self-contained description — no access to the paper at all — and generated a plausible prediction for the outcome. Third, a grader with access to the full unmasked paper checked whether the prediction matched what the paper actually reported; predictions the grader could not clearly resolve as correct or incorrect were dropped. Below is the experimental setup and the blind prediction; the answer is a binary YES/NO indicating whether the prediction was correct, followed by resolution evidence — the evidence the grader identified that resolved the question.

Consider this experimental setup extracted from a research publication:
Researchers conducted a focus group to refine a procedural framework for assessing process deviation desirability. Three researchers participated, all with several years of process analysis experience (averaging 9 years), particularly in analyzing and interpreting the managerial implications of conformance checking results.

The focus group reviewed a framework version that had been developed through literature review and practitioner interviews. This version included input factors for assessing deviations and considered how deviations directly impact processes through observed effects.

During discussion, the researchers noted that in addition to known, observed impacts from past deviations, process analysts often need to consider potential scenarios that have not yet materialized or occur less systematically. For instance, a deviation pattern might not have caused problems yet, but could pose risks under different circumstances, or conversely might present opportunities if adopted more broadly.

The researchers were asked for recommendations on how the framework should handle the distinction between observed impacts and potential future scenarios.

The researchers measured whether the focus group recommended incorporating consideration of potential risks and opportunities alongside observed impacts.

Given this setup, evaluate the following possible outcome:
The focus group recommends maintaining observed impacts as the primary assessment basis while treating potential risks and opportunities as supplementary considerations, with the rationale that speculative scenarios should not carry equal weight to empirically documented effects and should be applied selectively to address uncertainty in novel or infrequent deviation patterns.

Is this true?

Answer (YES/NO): NO